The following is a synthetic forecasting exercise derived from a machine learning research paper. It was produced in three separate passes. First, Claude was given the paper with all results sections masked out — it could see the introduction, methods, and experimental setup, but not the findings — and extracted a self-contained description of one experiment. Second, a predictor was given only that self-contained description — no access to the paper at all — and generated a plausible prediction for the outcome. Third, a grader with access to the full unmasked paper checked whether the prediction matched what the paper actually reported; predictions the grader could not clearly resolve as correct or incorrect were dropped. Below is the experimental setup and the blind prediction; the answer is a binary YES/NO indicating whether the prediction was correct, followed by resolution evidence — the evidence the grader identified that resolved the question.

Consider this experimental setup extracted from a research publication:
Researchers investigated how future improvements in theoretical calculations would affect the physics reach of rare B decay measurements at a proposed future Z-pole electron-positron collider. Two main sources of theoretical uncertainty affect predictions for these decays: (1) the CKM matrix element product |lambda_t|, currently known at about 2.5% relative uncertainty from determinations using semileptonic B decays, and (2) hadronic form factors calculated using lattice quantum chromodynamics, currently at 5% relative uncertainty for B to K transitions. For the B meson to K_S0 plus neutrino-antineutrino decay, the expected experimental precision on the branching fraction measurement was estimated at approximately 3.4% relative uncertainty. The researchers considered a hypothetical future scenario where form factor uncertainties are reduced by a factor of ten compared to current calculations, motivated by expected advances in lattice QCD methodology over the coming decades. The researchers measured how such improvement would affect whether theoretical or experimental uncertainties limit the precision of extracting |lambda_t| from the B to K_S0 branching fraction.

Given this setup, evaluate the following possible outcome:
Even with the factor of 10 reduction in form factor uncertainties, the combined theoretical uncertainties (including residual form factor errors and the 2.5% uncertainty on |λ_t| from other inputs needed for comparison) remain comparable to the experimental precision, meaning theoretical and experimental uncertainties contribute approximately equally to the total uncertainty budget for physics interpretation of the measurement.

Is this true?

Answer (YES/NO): NO